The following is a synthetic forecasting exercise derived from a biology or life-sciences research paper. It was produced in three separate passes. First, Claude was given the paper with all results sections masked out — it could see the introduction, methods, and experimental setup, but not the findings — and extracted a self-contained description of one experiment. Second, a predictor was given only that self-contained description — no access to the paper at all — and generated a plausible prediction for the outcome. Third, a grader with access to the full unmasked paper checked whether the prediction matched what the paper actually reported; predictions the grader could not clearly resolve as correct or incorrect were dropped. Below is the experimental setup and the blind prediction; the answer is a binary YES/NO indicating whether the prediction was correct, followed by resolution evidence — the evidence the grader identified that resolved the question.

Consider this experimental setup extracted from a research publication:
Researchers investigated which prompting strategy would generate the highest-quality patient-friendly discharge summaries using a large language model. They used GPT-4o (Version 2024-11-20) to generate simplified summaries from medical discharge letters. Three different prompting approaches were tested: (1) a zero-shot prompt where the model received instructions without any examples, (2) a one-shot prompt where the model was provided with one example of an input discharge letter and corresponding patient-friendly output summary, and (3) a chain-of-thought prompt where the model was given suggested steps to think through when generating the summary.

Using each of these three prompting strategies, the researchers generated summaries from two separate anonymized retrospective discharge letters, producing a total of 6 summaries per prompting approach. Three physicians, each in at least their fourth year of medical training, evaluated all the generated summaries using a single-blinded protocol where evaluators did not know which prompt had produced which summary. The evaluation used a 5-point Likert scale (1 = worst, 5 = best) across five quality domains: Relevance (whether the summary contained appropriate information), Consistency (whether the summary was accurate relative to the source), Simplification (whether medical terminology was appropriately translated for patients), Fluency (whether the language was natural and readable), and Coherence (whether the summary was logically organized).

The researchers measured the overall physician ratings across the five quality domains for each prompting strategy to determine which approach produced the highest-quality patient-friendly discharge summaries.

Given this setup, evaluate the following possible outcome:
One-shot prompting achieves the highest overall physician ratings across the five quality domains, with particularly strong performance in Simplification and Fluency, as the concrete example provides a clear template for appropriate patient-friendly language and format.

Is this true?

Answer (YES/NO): NO